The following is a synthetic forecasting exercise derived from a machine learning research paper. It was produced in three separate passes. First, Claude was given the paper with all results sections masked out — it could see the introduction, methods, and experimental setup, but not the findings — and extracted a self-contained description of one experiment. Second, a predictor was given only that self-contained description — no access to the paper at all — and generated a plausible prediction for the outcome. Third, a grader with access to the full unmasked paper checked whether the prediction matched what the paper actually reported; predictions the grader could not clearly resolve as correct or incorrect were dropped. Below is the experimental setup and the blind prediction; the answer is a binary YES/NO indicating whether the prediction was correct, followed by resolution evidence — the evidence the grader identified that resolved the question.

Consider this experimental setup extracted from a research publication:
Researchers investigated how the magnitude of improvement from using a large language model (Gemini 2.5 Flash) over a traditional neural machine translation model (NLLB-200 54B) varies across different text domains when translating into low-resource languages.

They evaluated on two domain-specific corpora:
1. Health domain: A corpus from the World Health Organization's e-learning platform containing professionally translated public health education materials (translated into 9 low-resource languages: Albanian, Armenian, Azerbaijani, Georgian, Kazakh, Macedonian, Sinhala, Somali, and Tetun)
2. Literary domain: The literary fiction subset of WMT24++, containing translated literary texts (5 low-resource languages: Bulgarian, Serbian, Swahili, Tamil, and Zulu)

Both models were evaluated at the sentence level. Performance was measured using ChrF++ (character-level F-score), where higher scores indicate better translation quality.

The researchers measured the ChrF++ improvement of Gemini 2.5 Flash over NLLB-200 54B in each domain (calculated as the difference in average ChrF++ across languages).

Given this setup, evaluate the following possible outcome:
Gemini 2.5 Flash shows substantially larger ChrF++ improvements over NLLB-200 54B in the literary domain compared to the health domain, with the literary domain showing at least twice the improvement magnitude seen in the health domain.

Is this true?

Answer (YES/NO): NO